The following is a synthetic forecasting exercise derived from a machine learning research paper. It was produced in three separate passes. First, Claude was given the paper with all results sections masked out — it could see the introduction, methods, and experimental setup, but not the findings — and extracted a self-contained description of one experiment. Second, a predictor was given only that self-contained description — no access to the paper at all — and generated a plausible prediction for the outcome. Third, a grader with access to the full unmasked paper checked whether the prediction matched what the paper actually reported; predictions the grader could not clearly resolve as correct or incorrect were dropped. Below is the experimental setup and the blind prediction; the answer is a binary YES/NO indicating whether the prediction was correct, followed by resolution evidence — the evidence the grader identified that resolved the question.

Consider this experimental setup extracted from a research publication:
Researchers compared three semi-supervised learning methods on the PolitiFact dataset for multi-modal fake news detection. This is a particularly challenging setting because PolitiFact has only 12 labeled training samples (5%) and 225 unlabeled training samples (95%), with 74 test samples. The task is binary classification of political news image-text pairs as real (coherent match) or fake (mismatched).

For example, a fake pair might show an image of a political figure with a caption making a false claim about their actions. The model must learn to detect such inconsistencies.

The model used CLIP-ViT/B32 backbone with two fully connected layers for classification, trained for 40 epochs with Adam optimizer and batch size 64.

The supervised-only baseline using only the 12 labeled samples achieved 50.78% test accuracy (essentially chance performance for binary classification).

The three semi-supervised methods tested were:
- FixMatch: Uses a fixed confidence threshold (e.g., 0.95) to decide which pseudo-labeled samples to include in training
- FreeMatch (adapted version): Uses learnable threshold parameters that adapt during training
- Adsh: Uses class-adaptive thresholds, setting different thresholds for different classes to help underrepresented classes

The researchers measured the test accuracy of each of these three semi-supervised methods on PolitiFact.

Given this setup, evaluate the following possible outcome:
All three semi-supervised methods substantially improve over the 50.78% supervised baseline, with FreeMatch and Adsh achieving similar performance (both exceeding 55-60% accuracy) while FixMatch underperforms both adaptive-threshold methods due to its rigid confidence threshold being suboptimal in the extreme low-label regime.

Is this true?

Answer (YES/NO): NO